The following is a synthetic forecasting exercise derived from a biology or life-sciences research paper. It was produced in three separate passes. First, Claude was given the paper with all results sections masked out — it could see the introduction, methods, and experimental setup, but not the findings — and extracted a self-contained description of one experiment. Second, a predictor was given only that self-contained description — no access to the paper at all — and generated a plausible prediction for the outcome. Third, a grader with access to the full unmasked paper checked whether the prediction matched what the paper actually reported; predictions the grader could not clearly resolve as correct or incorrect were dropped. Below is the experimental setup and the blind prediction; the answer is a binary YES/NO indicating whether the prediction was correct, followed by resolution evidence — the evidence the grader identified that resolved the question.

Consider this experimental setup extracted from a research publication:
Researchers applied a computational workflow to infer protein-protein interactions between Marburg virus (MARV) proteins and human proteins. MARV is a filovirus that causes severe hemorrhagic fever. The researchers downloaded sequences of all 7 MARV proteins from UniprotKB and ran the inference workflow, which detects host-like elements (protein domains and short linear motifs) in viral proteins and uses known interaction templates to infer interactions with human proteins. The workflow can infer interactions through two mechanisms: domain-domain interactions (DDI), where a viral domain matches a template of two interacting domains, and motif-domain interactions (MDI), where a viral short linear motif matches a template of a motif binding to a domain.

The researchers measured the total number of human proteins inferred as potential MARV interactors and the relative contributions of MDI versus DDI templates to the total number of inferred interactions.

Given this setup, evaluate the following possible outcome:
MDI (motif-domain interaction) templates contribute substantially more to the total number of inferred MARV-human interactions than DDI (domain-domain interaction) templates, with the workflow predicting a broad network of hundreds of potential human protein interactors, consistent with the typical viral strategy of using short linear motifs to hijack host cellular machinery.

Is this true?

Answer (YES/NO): YES